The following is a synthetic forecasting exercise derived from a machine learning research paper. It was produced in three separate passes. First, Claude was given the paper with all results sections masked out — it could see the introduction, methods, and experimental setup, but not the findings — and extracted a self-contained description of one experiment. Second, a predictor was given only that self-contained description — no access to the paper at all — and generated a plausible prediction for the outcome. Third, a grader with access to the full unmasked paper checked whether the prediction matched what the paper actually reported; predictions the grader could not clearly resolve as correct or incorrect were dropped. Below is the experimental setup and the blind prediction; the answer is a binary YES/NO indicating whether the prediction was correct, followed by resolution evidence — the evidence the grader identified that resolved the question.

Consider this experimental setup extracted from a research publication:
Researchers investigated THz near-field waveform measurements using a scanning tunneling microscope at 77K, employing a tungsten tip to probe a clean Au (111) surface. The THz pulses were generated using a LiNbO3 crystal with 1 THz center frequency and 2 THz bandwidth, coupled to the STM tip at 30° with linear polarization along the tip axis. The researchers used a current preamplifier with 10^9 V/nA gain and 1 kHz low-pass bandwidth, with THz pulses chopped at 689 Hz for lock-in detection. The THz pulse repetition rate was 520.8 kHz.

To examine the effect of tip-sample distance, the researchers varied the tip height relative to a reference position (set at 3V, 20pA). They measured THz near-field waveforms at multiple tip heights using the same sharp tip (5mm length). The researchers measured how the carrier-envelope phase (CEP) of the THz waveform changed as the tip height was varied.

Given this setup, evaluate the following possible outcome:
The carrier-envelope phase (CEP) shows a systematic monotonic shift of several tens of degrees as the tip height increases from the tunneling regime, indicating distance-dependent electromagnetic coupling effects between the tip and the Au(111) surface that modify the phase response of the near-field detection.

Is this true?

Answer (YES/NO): NO